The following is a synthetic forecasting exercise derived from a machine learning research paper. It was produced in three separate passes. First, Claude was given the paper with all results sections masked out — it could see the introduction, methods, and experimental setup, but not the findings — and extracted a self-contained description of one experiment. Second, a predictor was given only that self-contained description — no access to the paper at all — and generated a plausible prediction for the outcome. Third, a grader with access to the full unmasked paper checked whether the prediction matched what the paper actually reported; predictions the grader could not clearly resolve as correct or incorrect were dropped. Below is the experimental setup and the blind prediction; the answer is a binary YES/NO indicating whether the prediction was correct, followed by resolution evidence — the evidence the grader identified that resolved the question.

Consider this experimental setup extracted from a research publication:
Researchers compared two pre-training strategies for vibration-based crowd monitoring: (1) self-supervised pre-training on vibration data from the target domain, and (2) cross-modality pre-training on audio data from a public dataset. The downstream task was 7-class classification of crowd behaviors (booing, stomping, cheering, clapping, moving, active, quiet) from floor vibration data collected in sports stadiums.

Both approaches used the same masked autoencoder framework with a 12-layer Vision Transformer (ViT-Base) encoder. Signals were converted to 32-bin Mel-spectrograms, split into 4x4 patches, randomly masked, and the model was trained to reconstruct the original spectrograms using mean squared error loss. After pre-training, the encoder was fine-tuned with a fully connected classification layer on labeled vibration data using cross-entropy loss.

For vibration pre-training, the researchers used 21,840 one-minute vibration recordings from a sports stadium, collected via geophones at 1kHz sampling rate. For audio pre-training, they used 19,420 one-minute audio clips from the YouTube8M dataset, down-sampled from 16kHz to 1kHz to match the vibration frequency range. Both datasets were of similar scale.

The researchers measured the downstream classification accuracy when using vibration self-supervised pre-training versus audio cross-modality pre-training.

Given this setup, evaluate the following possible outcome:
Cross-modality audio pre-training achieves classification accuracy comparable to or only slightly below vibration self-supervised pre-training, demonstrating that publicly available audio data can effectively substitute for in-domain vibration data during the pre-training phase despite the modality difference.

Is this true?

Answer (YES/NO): NO